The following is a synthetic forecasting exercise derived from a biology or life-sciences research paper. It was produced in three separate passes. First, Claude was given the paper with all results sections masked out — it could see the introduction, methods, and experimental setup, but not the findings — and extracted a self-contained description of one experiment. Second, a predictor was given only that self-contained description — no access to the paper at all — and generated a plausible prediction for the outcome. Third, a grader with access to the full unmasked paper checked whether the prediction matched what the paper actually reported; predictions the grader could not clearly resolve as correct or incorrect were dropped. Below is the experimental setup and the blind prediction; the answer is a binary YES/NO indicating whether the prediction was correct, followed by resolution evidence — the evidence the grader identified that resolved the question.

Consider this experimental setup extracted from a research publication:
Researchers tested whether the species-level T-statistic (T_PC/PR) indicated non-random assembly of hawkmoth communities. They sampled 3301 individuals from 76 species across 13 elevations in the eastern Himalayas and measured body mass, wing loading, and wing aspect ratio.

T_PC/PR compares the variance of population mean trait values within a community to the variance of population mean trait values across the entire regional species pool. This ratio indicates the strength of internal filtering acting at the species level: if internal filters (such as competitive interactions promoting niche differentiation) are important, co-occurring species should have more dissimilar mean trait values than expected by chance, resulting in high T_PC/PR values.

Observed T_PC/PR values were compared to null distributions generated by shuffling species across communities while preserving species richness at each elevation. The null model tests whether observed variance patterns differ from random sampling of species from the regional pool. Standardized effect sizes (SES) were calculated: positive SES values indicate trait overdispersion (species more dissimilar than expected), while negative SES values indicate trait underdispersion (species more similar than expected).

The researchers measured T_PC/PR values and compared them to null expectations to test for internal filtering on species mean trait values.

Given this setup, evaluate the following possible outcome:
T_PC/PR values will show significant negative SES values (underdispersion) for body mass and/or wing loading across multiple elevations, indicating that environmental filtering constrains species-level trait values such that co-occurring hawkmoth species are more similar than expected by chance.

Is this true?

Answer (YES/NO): NO